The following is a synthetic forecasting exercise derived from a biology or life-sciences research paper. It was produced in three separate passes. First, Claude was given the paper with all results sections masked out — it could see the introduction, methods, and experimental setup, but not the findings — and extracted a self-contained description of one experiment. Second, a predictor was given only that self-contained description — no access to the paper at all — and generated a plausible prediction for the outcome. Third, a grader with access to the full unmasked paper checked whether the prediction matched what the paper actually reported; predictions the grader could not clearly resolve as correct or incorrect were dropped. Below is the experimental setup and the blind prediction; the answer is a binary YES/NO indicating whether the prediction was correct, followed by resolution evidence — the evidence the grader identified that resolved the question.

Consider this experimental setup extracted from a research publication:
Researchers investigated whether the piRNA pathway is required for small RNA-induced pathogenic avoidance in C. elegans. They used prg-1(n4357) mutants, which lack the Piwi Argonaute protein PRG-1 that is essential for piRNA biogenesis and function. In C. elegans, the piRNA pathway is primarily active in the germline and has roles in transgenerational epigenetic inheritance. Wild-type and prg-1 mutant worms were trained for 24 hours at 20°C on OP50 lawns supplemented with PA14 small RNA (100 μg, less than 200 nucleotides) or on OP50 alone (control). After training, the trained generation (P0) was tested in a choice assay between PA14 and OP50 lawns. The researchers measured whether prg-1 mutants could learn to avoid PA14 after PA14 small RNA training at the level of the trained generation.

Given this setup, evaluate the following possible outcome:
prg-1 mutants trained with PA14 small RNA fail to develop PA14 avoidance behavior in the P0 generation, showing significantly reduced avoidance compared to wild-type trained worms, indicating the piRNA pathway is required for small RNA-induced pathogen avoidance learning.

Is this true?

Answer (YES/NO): YES